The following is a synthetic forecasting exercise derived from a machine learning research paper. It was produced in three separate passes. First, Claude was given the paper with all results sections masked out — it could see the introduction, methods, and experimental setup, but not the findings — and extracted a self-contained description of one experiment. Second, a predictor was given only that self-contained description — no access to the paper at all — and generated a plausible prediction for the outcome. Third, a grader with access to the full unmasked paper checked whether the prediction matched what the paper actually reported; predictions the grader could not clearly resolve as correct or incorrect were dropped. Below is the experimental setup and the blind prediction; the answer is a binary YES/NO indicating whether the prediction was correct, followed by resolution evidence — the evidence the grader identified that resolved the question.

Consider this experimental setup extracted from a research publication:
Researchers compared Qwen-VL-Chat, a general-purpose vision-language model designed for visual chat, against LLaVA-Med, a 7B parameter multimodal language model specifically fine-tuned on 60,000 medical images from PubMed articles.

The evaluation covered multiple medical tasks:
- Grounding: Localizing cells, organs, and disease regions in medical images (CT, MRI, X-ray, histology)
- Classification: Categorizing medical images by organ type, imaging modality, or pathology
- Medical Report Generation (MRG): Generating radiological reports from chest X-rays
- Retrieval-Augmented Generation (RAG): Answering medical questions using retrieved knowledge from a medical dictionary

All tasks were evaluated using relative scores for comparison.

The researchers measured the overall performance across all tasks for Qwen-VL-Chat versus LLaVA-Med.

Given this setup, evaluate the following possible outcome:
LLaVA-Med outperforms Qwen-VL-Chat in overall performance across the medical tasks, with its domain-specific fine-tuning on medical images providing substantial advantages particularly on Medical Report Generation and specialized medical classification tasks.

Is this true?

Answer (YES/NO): NO